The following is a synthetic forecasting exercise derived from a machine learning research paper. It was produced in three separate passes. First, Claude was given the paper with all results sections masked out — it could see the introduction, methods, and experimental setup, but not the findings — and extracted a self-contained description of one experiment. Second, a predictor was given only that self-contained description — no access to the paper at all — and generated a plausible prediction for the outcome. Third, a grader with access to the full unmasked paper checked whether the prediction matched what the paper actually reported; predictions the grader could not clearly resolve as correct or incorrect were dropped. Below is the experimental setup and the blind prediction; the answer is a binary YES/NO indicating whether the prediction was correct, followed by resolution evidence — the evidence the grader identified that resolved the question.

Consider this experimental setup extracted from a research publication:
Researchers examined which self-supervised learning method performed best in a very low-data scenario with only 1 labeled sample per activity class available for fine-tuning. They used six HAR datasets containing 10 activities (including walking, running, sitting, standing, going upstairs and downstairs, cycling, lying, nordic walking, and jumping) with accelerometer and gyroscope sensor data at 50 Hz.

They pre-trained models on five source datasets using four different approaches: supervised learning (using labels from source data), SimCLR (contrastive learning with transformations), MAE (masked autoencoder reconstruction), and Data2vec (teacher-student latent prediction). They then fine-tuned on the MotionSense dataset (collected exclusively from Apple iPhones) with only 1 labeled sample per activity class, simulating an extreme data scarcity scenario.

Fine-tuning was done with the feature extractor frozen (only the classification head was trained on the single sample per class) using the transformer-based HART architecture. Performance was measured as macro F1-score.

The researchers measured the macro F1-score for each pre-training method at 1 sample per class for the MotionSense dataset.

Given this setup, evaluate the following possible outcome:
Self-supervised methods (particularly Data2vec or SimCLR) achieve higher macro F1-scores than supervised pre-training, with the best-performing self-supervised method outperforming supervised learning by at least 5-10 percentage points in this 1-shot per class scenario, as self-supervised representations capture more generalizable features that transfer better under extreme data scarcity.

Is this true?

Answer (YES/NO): NO